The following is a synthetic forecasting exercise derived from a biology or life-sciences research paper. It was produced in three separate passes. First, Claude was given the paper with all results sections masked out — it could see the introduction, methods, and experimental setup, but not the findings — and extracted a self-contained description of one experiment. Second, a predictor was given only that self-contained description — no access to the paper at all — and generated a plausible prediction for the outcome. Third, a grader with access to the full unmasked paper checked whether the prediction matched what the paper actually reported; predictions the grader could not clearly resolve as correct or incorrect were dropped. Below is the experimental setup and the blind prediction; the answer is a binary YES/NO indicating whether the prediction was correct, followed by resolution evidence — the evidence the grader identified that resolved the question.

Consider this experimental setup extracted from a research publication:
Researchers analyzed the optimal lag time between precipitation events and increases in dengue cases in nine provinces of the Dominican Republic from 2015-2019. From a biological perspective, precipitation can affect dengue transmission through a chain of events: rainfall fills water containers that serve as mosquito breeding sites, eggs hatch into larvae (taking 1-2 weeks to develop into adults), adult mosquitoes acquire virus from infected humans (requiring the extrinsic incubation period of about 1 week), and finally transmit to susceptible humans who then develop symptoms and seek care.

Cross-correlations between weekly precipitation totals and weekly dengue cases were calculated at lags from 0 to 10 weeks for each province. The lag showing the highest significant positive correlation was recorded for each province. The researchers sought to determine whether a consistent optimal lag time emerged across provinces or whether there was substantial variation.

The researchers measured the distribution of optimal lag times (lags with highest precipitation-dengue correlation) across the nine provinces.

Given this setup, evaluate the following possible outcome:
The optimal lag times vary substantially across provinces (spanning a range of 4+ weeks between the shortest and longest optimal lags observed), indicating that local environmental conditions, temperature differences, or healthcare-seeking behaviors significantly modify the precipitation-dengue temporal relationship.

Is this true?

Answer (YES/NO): NO